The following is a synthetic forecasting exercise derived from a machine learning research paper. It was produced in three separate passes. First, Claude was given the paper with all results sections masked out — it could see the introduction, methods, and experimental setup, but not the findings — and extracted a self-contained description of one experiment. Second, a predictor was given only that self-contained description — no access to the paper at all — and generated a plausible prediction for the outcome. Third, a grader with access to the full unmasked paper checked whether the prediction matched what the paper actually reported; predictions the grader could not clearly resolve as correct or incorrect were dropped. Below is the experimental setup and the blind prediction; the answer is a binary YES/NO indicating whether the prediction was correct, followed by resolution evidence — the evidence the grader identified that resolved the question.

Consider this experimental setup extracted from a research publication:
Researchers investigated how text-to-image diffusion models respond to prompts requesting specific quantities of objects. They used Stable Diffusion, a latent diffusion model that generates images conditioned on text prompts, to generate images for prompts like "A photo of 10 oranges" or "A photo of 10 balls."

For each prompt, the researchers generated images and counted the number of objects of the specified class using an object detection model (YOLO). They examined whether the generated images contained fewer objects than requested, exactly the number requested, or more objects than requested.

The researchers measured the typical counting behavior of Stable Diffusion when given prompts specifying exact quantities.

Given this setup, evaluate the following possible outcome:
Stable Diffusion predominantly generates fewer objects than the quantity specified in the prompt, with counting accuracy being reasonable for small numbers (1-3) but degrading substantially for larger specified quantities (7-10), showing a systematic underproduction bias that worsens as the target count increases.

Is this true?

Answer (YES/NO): NO